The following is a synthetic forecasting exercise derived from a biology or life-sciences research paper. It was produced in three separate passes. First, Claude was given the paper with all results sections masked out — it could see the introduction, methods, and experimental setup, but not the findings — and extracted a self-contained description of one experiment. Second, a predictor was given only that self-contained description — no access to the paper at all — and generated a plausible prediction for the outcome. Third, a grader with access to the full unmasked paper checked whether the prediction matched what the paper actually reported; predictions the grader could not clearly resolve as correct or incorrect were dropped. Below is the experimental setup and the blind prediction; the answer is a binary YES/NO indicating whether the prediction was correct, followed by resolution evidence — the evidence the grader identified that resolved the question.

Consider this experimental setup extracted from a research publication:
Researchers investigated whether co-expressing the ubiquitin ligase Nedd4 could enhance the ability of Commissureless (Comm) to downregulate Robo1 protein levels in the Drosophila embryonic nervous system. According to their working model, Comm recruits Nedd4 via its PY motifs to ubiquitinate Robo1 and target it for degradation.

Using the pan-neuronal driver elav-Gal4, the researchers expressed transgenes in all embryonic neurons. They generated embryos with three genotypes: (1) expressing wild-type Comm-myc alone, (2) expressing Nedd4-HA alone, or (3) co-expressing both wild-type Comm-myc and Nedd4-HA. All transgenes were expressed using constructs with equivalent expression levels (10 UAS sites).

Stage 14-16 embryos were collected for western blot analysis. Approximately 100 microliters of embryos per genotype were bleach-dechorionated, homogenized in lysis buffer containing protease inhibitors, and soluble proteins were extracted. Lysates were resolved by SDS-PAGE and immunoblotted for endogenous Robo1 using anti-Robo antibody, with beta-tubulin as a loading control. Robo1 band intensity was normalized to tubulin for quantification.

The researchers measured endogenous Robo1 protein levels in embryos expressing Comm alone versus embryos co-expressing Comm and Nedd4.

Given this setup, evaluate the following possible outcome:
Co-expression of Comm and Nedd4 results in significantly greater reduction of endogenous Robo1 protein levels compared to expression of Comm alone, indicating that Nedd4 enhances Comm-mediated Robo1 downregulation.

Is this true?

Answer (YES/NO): YES